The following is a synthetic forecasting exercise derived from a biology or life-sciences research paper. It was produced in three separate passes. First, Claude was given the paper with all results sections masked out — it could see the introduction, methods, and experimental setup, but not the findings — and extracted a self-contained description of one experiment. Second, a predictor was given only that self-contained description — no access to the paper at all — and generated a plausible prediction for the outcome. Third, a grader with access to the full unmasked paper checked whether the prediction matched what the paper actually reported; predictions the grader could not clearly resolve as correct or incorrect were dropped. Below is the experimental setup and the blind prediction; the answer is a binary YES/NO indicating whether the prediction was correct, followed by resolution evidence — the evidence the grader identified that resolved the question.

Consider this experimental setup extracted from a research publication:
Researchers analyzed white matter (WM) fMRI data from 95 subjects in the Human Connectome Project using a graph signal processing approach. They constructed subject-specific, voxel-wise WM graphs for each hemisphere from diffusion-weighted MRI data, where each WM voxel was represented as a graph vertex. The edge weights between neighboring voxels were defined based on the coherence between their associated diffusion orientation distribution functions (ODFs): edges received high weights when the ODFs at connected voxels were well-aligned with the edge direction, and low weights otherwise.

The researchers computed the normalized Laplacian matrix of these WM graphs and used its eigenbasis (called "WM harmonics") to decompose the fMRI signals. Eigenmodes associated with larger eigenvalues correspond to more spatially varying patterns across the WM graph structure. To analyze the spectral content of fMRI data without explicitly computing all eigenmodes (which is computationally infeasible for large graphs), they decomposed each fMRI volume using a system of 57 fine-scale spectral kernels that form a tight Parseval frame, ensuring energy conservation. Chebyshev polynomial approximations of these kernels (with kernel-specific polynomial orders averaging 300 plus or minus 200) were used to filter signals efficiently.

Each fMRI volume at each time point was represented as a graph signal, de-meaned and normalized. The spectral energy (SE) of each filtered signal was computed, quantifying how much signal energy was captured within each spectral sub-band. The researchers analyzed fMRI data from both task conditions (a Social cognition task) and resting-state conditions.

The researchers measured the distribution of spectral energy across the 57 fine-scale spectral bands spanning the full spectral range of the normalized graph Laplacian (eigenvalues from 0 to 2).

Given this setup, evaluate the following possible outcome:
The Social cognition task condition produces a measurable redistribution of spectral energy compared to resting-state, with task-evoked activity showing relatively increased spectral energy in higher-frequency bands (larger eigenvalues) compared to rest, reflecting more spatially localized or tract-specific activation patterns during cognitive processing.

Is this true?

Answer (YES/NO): YES